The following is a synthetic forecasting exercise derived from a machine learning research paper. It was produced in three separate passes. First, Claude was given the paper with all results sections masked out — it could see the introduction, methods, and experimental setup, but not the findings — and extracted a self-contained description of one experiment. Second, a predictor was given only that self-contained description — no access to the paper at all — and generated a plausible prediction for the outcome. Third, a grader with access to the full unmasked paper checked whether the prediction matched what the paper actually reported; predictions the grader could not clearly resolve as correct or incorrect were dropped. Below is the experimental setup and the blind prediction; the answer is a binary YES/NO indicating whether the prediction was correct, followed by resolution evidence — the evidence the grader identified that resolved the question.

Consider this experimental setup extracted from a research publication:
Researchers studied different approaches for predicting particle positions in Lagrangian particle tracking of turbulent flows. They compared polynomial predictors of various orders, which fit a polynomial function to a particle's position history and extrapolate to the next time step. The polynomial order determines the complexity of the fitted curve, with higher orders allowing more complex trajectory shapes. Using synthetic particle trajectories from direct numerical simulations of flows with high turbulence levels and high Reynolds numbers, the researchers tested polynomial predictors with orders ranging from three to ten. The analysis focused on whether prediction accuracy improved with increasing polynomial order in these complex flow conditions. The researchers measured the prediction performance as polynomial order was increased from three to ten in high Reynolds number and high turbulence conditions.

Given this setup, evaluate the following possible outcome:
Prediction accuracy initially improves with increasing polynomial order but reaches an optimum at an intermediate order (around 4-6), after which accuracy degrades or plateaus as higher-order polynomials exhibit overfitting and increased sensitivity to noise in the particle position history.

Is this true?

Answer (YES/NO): NO